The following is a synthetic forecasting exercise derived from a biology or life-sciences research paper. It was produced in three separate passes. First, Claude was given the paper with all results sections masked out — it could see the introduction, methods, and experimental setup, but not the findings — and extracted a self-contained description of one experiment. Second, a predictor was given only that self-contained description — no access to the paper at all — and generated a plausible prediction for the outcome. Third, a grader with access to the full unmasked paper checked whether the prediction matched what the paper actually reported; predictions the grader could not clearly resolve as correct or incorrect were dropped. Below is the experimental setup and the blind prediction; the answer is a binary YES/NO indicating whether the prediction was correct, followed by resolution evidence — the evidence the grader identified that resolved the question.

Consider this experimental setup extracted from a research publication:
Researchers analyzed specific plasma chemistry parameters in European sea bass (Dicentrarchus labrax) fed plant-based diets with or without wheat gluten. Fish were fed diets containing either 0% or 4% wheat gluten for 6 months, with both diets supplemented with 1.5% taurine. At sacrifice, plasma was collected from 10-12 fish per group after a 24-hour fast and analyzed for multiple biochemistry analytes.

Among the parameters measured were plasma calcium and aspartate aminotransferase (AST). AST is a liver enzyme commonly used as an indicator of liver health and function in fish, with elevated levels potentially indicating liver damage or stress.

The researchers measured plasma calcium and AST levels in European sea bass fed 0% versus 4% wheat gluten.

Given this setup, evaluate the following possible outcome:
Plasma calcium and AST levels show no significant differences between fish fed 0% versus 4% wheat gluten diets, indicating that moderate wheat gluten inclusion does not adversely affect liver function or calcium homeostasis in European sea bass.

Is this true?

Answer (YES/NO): NO